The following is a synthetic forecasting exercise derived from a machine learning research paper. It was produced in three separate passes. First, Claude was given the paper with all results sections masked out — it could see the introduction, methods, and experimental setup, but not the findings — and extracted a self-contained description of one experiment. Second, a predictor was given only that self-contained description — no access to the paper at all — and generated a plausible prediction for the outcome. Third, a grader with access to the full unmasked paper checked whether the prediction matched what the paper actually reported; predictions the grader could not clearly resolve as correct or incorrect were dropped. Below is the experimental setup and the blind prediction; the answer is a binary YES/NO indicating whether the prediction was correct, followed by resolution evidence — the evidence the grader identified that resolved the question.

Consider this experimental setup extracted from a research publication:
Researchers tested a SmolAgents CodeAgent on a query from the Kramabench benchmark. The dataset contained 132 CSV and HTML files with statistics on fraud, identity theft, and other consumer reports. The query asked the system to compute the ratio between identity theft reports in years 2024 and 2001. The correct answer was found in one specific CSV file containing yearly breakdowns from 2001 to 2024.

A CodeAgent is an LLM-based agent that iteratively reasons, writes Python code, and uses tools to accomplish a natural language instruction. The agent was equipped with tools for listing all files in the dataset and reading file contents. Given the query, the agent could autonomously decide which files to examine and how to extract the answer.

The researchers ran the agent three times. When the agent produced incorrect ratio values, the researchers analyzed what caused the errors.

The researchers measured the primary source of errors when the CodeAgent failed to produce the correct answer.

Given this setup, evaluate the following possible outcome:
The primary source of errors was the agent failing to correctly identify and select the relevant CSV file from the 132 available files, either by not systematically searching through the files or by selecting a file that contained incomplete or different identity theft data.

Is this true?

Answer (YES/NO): YES